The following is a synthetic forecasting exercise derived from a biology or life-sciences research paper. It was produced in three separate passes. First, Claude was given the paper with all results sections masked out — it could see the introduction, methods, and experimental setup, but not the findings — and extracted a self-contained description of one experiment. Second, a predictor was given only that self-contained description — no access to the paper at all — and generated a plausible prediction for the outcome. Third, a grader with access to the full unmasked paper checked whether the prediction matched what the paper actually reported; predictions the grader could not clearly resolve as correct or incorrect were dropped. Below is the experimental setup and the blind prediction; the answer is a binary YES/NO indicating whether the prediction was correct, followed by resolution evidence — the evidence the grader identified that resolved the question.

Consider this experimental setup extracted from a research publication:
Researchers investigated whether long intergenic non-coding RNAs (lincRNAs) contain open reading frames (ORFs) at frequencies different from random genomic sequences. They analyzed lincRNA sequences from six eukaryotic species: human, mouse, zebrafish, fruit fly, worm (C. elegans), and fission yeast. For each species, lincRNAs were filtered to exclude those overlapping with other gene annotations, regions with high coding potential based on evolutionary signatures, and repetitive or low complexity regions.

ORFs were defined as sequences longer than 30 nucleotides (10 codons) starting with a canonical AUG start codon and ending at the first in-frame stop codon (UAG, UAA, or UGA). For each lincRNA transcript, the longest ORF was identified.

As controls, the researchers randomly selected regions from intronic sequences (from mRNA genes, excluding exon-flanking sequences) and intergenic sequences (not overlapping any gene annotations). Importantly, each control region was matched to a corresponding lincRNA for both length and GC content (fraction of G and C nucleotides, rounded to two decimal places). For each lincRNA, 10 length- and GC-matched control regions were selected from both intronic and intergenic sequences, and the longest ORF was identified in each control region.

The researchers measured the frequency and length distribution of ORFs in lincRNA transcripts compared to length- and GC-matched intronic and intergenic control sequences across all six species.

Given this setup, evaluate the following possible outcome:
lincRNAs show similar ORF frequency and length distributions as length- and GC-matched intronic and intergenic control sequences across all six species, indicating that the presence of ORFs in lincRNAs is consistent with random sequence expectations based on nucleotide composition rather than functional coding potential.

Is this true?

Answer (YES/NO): NO